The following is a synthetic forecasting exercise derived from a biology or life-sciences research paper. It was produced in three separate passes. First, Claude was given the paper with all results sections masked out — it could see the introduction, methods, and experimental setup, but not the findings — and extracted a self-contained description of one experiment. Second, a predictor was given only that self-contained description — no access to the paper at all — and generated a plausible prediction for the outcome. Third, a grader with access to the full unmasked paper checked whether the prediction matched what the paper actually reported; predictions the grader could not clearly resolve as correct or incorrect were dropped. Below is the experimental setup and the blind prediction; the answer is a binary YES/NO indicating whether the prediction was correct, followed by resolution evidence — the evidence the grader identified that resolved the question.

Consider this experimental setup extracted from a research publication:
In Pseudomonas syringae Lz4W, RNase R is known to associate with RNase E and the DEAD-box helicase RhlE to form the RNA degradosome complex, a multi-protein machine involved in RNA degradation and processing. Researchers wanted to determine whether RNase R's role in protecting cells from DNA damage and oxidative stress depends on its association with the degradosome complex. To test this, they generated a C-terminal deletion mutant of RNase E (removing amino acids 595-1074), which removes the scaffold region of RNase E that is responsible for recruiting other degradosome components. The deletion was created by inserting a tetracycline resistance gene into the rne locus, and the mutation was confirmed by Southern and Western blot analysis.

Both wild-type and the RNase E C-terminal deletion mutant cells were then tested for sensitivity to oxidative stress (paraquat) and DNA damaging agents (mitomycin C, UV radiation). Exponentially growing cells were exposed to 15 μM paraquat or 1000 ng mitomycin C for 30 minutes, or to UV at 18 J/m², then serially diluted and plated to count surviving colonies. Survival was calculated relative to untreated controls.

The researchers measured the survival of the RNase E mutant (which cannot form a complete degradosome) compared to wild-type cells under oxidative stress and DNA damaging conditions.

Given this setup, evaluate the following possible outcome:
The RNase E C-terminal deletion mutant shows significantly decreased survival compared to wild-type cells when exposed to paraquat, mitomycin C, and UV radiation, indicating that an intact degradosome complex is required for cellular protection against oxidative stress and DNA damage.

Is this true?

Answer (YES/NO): NO